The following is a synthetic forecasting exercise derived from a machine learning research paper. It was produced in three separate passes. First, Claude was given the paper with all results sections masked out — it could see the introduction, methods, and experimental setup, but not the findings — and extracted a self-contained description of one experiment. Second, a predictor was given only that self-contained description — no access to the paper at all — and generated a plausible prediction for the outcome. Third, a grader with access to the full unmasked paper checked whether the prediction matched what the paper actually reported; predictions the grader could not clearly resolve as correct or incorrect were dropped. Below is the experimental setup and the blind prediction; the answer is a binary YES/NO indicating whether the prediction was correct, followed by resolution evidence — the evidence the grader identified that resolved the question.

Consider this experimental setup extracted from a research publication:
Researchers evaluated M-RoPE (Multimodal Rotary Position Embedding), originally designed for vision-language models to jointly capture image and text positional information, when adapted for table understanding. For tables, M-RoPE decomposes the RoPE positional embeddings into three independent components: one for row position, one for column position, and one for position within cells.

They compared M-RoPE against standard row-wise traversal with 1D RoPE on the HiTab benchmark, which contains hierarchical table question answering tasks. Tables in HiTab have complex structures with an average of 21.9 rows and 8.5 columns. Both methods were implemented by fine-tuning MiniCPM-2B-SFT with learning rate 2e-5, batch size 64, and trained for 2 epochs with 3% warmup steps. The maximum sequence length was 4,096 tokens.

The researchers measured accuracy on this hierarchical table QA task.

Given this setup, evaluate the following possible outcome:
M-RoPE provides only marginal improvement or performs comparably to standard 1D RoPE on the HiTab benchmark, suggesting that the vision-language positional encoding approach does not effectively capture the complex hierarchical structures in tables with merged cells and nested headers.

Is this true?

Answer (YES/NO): NO